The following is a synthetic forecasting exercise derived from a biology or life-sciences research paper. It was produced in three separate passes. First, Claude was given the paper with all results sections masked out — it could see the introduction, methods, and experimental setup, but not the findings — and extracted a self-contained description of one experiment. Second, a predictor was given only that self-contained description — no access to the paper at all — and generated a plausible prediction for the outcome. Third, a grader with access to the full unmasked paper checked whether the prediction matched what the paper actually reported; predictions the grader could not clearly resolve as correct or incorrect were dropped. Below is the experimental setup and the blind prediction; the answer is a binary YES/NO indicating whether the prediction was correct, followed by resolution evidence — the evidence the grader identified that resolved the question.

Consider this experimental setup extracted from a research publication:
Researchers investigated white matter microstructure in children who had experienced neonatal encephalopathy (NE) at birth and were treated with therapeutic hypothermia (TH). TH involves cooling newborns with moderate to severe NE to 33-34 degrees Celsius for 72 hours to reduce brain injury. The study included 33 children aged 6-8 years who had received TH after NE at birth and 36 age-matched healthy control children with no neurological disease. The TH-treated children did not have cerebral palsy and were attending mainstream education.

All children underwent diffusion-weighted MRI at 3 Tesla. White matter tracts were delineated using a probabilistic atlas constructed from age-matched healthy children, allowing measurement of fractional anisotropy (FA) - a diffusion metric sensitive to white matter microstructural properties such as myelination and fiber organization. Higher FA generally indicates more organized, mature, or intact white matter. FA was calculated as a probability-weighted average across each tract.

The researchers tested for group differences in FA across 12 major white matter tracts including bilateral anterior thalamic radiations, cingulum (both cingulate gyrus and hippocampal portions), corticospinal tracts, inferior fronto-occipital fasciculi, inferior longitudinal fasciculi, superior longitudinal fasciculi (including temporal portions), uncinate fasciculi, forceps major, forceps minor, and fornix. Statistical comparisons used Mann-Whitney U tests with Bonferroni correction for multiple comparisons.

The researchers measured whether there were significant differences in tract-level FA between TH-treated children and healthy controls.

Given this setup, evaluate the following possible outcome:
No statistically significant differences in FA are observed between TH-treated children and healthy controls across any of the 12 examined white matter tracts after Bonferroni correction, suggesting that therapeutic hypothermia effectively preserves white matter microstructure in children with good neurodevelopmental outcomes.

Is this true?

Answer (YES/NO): NO